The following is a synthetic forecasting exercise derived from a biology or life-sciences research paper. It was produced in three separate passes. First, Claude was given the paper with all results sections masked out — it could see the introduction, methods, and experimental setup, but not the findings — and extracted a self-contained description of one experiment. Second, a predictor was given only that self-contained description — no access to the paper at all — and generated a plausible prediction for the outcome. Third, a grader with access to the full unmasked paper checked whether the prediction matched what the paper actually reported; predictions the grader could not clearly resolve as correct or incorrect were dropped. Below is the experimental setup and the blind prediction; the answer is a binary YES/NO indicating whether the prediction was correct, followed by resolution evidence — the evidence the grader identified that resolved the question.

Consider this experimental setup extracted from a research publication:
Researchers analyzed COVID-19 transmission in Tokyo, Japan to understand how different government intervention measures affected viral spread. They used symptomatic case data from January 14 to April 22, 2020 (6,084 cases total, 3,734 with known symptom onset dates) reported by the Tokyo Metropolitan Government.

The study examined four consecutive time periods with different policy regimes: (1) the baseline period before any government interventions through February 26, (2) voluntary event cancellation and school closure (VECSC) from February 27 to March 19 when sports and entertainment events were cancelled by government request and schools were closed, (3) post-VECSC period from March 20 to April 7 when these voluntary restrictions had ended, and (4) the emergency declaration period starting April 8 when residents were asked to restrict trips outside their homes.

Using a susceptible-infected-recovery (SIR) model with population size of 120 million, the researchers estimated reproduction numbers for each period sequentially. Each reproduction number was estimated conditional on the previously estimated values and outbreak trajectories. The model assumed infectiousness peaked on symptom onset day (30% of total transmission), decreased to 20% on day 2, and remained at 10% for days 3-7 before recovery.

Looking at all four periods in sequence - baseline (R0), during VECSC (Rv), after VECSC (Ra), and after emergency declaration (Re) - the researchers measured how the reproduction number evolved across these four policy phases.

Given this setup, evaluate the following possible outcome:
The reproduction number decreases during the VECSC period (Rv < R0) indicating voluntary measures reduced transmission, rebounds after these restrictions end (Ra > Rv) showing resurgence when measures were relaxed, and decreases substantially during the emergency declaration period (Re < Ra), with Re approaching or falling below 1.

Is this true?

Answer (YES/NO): NO